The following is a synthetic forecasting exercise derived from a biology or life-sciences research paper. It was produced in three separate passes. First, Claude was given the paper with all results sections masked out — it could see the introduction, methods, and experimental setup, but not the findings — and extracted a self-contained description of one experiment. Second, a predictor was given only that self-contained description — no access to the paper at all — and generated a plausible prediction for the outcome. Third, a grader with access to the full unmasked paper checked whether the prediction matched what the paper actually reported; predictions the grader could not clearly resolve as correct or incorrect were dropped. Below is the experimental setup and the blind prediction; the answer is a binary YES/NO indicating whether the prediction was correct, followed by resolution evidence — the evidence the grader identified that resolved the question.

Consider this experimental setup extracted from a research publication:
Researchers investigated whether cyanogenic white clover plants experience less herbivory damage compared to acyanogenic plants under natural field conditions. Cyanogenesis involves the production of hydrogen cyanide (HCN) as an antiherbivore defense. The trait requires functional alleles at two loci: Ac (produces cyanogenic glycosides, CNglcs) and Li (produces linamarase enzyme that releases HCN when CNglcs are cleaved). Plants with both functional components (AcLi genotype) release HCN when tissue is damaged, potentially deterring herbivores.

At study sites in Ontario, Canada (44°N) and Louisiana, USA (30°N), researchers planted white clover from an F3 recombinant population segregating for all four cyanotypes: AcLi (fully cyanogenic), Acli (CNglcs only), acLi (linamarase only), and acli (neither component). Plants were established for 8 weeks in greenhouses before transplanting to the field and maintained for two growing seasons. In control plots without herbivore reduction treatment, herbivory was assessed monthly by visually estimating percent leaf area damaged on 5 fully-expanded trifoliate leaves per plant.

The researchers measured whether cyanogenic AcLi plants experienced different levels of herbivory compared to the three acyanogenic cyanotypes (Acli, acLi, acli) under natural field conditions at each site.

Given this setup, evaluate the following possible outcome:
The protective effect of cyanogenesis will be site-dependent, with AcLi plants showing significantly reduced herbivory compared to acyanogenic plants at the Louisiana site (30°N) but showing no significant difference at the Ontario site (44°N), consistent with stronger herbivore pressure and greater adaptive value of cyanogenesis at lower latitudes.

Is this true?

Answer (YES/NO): NO